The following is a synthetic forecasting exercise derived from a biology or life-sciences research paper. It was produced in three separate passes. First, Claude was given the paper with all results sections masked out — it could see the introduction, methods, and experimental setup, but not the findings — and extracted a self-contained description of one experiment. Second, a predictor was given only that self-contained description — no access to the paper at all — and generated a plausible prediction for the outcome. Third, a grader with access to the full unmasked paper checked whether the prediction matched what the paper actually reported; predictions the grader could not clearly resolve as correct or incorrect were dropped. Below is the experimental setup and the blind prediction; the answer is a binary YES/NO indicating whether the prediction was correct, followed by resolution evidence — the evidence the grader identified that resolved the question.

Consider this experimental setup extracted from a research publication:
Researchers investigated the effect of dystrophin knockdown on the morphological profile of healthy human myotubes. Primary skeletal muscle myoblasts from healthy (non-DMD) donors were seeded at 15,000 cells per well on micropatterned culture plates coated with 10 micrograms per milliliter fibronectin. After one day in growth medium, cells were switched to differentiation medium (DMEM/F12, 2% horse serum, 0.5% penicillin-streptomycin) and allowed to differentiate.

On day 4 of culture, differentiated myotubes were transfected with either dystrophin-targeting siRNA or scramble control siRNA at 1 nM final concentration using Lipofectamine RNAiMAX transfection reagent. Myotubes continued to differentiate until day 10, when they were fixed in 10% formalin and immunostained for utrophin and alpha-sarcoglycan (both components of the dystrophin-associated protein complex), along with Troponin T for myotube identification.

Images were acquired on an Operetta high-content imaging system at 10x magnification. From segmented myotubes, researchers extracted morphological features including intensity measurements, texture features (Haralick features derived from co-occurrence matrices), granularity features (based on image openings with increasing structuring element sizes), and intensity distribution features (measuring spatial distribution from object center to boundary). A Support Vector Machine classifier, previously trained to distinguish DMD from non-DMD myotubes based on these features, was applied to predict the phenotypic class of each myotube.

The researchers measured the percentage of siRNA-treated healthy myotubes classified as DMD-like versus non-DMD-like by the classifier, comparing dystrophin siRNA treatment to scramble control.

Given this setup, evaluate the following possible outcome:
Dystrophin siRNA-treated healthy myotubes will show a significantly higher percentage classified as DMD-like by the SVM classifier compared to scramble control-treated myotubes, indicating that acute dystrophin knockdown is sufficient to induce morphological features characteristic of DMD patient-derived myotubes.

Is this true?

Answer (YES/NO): YES